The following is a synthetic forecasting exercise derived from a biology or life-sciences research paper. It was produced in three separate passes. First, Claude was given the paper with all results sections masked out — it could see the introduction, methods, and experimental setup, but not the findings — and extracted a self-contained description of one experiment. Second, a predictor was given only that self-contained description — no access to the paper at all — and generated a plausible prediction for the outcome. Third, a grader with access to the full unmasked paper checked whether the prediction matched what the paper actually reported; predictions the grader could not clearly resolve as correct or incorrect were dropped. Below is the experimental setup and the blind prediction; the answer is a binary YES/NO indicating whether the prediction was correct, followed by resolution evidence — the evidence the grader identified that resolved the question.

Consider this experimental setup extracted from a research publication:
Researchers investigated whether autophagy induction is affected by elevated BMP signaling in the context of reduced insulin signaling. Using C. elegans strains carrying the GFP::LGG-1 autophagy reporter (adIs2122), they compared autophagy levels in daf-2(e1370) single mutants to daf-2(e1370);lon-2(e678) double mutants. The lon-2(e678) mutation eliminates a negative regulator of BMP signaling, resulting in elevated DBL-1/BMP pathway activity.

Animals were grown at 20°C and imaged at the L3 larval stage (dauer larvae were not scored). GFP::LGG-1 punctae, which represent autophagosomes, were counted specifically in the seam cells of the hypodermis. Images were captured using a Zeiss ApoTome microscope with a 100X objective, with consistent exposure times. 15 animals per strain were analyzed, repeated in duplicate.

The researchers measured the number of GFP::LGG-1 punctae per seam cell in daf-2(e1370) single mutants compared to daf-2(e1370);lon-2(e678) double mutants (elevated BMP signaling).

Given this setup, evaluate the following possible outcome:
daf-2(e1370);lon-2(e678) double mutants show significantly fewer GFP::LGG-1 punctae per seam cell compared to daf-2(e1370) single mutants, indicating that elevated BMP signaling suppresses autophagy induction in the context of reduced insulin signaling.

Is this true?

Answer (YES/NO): NO